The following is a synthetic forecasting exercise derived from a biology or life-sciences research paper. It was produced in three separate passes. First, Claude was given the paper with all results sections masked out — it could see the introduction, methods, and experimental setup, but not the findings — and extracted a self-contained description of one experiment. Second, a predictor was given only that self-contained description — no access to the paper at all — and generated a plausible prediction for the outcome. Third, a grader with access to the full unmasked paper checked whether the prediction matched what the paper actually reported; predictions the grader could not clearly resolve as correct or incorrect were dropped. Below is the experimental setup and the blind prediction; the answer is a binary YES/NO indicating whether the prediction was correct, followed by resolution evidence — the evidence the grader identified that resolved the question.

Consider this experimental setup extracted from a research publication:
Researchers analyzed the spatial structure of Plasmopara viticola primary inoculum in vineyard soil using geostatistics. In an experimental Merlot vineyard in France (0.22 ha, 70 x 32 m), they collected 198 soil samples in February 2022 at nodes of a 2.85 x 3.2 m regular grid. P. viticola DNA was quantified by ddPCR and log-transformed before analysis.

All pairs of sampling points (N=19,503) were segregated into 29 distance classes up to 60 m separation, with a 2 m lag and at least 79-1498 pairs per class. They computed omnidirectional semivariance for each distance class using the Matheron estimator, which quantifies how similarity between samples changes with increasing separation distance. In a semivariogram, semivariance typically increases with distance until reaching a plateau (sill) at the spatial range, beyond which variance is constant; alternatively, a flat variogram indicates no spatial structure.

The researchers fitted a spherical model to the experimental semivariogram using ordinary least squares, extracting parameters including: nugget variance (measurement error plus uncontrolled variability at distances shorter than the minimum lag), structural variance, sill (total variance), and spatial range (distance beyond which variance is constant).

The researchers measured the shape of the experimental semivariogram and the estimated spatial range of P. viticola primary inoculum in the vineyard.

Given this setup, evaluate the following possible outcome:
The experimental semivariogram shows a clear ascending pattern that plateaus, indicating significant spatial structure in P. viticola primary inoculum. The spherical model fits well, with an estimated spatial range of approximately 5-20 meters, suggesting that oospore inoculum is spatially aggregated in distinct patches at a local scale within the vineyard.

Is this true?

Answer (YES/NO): NO